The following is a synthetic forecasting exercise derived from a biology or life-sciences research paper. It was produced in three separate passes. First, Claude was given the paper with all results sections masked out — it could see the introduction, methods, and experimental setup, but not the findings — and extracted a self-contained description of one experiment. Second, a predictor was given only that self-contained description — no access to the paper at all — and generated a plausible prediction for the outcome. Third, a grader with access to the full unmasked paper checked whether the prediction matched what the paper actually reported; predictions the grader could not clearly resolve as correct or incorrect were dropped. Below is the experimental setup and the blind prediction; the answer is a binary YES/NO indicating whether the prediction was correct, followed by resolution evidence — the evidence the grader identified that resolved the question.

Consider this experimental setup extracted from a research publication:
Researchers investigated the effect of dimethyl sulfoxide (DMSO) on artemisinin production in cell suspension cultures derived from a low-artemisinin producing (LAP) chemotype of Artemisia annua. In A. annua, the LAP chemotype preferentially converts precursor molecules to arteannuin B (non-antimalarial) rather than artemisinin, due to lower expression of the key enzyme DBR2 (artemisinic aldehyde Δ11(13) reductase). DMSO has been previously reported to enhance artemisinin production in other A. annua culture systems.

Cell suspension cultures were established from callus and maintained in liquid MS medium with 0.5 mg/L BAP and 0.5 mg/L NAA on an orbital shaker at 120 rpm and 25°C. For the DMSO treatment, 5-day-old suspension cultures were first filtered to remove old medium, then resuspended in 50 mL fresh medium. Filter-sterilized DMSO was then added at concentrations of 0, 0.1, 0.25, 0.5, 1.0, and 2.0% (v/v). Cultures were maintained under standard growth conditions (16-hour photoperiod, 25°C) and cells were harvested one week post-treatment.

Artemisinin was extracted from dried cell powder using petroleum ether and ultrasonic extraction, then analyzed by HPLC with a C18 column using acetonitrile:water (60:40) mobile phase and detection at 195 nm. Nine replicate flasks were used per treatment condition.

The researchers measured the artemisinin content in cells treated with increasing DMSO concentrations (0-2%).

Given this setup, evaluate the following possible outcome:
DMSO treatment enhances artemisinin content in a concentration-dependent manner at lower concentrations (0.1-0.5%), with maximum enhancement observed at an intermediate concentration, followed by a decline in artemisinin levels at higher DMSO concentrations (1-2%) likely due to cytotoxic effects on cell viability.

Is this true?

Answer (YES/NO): NO